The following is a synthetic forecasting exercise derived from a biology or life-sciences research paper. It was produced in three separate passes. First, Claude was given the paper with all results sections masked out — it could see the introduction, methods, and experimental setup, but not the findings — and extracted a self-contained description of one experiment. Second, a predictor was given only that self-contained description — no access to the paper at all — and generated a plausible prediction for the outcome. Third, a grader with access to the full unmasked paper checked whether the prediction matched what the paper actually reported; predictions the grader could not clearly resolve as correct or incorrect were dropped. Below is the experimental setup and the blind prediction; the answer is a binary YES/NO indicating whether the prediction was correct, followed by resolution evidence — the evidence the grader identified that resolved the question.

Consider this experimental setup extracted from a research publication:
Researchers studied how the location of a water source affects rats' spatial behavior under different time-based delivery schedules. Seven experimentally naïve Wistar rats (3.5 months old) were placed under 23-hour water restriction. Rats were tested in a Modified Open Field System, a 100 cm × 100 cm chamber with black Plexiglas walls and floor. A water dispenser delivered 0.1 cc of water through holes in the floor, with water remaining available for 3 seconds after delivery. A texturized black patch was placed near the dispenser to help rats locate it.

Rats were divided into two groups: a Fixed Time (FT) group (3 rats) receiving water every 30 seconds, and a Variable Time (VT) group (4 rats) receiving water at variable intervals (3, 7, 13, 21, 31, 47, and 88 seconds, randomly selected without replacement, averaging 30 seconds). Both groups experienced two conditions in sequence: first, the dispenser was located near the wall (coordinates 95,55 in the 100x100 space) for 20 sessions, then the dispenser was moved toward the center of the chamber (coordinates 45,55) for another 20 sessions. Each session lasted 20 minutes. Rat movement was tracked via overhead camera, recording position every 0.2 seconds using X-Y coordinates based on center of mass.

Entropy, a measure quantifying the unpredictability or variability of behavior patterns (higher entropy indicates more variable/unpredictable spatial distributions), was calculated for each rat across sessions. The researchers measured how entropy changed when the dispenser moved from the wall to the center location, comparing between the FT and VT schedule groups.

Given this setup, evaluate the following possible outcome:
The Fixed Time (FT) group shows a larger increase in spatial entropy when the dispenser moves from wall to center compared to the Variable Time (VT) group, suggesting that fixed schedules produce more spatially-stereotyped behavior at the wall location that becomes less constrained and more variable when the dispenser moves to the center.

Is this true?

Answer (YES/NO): NO